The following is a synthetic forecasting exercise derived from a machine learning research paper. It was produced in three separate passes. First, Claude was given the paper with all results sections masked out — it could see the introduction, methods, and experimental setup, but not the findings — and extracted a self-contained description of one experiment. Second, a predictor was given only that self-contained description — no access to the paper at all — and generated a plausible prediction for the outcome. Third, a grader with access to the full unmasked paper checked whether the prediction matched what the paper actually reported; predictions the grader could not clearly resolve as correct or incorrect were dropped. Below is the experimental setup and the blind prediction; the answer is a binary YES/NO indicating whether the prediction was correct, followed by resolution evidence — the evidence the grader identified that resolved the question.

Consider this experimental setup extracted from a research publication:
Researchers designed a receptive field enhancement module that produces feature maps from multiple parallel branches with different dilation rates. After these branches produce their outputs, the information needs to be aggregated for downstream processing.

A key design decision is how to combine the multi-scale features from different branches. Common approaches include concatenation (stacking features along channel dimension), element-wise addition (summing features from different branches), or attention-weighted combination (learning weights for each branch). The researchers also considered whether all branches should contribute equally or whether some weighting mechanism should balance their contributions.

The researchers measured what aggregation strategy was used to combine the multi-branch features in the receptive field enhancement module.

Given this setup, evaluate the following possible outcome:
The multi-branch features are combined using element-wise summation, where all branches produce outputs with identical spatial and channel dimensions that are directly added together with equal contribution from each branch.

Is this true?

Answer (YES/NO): NO